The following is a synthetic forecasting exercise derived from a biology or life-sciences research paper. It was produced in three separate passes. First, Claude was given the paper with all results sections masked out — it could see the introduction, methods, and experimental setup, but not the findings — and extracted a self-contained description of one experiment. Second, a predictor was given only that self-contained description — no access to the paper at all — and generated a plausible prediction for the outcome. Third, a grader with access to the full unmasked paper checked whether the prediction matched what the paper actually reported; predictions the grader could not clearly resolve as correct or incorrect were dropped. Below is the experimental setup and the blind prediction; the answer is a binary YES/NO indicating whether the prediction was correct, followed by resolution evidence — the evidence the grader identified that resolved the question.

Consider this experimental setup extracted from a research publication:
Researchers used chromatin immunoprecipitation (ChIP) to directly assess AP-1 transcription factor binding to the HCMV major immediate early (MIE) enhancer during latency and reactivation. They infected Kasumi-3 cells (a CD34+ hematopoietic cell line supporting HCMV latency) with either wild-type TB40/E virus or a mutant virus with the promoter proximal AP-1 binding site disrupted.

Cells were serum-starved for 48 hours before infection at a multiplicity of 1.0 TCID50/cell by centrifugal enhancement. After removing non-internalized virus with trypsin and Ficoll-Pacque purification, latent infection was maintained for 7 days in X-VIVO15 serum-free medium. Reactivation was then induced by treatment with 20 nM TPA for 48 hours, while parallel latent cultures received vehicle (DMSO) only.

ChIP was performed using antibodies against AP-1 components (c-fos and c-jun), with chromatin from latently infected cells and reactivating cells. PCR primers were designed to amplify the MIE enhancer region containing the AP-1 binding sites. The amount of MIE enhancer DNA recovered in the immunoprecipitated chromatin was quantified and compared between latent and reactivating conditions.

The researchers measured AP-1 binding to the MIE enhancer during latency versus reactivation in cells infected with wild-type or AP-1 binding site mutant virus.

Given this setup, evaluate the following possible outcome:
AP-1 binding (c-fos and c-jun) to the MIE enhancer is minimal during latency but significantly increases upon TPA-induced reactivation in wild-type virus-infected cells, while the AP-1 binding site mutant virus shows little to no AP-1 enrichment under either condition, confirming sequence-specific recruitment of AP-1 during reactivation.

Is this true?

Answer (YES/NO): NO